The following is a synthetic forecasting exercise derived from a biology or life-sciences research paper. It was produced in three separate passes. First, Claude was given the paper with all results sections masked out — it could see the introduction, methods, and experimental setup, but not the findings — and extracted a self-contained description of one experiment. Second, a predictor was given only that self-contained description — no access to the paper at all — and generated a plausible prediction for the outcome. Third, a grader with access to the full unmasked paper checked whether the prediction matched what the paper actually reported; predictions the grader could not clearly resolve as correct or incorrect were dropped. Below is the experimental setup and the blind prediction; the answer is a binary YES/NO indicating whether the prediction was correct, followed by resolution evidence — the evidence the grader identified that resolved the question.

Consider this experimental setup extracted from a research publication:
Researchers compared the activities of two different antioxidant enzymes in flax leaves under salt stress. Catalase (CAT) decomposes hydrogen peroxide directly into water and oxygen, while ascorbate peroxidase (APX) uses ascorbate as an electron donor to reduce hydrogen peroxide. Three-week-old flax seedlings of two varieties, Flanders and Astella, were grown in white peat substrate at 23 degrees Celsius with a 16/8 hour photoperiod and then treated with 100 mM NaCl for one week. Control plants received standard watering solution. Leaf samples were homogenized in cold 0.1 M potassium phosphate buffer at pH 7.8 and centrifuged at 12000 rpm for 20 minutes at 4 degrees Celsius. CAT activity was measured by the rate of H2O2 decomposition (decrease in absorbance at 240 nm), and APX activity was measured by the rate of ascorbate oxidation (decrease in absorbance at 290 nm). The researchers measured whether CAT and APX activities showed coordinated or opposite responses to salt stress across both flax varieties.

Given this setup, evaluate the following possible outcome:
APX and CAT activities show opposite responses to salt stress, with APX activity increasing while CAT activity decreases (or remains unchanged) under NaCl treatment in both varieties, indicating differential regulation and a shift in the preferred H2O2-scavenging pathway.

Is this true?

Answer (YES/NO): NO